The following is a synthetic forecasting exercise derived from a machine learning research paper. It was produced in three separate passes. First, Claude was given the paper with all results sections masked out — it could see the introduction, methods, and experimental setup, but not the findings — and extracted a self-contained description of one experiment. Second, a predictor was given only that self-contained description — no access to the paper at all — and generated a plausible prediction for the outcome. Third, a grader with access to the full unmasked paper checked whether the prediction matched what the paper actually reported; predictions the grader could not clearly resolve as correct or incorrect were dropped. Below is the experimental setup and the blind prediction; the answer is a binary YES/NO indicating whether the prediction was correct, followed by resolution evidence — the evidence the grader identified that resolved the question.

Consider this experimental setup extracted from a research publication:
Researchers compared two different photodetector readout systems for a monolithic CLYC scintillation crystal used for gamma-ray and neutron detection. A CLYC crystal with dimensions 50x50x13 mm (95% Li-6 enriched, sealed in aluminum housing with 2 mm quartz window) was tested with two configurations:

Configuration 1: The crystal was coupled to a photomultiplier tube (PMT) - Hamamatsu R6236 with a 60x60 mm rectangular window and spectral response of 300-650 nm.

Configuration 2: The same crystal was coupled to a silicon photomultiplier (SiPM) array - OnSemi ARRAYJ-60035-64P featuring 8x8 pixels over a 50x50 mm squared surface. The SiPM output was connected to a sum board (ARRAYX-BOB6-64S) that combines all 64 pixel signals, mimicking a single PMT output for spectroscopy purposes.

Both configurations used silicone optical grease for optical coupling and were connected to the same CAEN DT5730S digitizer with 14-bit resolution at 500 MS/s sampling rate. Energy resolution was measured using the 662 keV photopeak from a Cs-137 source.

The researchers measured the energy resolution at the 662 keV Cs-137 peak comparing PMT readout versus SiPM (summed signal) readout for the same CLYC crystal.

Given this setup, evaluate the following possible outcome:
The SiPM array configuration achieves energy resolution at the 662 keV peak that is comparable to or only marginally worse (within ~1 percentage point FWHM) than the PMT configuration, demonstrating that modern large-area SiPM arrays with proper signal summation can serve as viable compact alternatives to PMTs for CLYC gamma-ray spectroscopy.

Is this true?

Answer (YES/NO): NO